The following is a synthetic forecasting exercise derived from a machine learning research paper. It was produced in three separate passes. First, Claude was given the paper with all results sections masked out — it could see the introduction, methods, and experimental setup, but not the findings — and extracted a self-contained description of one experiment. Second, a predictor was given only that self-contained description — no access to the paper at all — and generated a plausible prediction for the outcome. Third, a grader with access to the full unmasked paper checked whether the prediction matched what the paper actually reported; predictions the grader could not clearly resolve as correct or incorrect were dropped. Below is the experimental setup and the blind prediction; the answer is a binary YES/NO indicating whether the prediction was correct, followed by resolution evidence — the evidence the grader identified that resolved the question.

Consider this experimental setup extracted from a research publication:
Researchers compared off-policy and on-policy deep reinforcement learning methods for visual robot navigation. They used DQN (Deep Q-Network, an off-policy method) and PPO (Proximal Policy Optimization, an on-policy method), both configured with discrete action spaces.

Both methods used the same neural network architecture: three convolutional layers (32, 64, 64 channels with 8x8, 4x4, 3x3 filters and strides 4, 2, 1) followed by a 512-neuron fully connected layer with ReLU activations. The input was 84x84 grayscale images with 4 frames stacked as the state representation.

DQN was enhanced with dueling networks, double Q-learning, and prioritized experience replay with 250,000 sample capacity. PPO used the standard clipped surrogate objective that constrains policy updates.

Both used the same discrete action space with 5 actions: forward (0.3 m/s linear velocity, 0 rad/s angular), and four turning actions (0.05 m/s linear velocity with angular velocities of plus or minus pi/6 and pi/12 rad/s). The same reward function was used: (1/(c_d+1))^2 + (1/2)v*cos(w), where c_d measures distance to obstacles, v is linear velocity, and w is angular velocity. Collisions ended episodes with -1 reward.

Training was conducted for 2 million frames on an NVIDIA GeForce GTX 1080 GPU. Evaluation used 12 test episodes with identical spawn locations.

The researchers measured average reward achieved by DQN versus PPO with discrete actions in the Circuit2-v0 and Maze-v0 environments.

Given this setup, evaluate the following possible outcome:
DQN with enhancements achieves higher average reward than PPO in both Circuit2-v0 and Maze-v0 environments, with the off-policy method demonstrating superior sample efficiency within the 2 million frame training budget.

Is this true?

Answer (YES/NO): NO